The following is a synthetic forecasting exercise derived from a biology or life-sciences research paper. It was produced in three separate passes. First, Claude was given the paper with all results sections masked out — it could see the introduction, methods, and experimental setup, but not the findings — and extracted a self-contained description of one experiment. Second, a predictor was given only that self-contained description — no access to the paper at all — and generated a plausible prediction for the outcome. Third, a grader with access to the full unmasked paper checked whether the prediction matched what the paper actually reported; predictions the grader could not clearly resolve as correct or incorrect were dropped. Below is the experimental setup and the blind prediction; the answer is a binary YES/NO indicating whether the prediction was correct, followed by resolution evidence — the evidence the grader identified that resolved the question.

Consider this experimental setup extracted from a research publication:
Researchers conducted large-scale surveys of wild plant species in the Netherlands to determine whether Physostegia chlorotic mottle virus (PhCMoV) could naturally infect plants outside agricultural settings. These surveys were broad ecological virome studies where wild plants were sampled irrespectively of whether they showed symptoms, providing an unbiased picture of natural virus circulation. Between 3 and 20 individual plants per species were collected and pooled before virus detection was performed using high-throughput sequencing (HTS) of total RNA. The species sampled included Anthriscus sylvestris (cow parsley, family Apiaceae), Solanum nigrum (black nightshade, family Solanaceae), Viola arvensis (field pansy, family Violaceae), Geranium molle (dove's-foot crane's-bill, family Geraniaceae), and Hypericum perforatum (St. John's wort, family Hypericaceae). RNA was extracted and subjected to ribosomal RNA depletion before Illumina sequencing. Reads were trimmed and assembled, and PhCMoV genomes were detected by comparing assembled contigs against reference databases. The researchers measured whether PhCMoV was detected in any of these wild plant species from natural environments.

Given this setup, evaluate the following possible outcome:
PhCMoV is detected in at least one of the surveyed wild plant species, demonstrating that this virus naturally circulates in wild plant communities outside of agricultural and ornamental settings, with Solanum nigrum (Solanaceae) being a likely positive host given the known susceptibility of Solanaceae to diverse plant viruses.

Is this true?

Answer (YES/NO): YES